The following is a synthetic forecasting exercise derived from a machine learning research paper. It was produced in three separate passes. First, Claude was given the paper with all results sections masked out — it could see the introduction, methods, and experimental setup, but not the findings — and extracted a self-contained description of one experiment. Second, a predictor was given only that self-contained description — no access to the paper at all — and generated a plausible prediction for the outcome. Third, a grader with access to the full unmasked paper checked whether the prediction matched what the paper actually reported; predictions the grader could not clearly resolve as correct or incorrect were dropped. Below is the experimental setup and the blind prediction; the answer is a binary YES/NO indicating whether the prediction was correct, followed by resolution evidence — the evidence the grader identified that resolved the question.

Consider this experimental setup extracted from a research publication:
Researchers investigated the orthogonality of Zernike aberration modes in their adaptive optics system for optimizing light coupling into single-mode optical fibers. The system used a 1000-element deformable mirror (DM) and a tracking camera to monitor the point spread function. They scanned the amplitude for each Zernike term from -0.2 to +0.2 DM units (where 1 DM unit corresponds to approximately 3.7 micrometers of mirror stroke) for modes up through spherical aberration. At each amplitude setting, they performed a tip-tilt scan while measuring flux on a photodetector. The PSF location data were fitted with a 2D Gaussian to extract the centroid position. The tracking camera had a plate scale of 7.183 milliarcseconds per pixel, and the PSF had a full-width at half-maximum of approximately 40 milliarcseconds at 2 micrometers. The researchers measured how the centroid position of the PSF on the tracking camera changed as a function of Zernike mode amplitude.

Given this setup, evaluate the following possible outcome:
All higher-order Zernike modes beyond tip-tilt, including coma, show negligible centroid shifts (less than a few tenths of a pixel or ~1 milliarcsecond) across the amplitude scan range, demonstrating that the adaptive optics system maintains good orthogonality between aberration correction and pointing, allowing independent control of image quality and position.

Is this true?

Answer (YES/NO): NO